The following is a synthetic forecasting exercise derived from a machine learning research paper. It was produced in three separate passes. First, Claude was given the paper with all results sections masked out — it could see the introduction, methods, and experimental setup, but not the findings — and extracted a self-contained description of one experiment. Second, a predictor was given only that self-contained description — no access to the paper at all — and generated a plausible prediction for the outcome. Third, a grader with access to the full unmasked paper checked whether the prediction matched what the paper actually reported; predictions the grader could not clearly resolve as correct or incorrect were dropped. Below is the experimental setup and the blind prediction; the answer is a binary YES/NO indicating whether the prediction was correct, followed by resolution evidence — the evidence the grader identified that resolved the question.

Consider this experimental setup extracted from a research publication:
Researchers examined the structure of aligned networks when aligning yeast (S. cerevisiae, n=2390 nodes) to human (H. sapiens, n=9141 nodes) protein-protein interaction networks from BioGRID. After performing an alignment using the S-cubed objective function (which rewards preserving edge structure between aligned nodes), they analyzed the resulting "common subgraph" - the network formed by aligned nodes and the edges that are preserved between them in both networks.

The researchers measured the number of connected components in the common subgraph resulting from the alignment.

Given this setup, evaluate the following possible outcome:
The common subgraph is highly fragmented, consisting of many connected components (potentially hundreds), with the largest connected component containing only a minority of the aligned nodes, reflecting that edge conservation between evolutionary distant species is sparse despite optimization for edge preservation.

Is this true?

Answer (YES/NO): YES